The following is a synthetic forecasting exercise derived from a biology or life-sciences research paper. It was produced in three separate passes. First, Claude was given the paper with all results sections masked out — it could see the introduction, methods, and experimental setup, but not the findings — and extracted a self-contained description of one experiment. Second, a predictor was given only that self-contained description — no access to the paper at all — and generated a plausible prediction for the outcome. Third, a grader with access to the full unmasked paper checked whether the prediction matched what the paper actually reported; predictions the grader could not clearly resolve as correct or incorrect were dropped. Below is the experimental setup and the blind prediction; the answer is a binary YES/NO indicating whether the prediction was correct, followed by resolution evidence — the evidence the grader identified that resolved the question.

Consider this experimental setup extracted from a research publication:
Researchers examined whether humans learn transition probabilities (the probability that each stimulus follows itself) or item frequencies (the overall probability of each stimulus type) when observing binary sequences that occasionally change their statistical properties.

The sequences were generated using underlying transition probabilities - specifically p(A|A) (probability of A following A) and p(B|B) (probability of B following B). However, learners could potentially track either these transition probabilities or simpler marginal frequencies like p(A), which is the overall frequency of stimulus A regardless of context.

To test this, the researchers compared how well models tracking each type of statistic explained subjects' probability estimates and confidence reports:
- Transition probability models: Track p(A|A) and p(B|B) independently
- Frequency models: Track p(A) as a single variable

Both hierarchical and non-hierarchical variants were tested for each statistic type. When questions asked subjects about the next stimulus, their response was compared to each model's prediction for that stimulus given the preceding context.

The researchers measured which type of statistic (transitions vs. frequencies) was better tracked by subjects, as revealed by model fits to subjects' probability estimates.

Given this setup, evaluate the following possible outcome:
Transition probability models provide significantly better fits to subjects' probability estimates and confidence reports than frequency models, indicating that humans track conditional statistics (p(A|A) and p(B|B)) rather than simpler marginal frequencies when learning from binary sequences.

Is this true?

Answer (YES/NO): YES